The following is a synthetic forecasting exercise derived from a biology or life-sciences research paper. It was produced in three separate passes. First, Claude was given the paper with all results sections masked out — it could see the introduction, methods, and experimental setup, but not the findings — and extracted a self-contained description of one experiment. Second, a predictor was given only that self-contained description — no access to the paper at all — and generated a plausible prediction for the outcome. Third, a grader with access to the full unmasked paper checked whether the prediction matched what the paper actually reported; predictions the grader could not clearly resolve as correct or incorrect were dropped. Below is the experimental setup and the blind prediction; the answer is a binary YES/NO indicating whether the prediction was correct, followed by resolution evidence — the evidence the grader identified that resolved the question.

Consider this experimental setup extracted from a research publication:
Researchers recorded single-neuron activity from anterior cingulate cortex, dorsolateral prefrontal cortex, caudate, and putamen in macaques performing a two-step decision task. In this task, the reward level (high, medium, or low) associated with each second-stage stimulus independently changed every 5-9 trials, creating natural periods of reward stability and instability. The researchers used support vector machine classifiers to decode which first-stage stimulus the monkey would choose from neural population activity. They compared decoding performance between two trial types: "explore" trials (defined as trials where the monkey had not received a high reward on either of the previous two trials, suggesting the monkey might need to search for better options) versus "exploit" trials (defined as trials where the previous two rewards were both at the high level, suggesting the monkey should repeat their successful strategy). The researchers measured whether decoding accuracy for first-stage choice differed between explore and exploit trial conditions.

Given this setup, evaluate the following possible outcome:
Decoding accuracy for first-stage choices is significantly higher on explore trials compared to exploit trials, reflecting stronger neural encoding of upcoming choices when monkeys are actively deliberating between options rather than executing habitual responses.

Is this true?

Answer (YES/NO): NO